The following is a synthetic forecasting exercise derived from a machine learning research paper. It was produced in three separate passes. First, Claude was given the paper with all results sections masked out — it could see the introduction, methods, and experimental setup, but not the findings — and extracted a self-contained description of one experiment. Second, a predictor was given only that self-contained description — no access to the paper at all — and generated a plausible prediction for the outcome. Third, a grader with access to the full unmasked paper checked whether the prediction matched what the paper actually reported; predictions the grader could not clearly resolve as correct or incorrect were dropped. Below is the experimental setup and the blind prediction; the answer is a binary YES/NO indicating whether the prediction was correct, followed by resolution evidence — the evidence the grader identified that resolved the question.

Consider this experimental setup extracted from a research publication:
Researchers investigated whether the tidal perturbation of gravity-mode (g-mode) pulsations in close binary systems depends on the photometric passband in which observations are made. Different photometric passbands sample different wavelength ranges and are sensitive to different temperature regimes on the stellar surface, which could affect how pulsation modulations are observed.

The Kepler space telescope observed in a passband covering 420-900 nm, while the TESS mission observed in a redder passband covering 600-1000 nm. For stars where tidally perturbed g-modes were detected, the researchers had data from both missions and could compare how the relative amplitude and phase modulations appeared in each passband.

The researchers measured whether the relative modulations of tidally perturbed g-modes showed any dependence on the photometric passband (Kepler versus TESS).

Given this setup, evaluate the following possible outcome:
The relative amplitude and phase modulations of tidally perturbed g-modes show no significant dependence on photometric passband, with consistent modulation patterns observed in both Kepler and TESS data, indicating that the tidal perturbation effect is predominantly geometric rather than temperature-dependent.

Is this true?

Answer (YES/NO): YES